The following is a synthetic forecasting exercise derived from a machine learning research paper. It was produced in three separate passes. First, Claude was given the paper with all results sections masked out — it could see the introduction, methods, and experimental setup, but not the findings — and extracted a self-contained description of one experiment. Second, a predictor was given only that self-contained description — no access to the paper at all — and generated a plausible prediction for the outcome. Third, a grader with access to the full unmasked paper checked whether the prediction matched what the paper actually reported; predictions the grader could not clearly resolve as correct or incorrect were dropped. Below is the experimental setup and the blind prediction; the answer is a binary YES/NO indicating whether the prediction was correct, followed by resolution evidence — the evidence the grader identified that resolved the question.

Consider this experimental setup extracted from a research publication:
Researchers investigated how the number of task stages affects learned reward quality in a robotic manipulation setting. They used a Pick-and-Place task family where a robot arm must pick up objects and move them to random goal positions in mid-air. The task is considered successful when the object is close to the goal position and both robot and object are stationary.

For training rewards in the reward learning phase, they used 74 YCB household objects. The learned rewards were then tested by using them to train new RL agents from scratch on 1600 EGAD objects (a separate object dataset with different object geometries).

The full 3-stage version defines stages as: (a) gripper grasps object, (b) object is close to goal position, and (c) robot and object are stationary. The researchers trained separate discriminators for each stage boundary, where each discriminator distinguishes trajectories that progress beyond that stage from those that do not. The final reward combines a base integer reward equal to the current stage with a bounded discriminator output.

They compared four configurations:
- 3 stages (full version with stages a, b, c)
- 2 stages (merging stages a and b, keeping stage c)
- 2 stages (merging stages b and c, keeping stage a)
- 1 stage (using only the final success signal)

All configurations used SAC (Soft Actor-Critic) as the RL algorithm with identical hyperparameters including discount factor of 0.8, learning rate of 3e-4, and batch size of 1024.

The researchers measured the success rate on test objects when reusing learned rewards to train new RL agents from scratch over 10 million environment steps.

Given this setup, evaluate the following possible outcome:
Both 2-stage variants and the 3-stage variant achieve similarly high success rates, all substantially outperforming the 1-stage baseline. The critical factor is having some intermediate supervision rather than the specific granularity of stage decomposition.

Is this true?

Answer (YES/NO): NO